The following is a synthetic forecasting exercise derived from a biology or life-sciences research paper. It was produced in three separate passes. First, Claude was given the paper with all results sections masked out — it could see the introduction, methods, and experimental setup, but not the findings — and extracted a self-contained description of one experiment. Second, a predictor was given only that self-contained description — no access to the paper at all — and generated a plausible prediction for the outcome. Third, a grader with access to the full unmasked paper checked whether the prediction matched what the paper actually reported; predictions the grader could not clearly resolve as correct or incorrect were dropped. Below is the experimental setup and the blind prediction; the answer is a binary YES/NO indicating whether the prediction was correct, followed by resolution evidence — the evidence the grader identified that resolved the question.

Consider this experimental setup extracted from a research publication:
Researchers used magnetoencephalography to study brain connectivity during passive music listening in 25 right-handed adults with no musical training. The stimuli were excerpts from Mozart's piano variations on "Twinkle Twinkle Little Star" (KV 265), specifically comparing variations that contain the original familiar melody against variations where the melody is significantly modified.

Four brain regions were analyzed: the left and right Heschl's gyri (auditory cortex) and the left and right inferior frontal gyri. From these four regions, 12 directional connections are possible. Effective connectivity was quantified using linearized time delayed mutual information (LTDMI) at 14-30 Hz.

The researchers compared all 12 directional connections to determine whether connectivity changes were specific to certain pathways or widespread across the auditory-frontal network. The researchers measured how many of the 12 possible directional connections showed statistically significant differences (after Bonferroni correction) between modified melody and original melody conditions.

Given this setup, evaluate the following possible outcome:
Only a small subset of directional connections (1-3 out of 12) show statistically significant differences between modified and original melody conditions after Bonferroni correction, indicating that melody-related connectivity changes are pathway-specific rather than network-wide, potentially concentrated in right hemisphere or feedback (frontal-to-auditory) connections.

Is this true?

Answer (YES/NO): YES